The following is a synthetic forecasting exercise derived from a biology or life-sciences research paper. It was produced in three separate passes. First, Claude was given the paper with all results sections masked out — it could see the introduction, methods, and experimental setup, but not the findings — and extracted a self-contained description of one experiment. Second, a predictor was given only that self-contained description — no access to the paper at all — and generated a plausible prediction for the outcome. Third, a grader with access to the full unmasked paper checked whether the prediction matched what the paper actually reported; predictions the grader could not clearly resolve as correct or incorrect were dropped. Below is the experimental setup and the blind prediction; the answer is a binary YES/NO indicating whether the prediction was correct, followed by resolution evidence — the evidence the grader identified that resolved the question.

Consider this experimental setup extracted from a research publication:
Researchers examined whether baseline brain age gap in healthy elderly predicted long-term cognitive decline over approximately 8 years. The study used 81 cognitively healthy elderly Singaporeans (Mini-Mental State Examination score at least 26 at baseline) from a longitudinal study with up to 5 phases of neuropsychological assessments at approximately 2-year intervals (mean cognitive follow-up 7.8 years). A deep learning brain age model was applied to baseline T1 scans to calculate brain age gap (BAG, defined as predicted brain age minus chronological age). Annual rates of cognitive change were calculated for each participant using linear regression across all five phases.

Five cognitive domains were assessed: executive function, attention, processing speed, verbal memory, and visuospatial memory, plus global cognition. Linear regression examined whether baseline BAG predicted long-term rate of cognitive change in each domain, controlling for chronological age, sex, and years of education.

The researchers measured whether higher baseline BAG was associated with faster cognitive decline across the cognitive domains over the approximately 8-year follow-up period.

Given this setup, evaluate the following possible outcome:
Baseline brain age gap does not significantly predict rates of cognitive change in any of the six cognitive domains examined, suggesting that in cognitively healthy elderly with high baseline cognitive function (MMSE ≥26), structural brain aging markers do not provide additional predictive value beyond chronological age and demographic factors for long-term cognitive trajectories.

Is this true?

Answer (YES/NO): YES